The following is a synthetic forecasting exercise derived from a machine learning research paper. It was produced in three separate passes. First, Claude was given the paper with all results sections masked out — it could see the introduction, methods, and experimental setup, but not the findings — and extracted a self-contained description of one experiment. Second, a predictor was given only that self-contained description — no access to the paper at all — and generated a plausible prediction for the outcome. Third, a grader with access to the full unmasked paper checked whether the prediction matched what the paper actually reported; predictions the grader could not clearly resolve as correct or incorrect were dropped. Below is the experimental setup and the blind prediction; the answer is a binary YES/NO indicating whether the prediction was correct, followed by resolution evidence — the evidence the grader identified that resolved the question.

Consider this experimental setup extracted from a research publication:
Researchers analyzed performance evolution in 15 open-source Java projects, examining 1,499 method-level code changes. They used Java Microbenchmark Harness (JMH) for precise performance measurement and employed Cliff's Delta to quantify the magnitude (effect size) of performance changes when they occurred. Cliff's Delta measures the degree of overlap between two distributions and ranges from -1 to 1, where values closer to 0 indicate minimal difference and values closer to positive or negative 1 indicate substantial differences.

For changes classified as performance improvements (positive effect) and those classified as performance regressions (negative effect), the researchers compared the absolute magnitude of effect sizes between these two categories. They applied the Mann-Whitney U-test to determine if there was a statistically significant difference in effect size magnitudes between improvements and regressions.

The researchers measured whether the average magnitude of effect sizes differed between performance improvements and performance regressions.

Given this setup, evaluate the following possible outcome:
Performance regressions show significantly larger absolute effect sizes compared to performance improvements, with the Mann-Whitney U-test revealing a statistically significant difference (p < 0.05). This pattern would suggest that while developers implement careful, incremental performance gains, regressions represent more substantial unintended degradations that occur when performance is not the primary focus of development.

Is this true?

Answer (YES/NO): NO